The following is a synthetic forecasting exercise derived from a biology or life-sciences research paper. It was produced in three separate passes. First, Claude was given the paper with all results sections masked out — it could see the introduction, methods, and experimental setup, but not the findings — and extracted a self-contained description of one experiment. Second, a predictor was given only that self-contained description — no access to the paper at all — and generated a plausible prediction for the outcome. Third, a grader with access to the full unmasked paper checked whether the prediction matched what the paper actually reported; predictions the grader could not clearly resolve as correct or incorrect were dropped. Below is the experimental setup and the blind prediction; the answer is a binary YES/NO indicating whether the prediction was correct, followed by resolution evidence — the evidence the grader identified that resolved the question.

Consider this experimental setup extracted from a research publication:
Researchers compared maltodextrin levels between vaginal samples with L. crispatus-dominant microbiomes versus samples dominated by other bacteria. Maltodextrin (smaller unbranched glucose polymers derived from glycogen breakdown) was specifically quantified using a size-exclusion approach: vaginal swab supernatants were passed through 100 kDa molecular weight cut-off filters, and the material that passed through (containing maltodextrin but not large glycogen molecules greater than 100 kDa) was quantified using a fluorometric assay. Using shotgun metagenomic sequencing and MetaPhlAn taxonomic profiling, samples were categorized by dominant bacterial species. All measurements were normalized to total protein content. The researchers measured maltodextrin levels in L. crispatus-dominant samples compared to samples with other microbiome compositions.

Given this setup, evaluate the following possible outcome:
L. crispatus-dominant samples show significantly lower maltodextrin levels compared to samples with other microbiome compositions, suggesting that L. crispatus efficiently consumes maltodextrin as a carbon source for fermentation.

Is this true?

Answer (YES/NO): NO